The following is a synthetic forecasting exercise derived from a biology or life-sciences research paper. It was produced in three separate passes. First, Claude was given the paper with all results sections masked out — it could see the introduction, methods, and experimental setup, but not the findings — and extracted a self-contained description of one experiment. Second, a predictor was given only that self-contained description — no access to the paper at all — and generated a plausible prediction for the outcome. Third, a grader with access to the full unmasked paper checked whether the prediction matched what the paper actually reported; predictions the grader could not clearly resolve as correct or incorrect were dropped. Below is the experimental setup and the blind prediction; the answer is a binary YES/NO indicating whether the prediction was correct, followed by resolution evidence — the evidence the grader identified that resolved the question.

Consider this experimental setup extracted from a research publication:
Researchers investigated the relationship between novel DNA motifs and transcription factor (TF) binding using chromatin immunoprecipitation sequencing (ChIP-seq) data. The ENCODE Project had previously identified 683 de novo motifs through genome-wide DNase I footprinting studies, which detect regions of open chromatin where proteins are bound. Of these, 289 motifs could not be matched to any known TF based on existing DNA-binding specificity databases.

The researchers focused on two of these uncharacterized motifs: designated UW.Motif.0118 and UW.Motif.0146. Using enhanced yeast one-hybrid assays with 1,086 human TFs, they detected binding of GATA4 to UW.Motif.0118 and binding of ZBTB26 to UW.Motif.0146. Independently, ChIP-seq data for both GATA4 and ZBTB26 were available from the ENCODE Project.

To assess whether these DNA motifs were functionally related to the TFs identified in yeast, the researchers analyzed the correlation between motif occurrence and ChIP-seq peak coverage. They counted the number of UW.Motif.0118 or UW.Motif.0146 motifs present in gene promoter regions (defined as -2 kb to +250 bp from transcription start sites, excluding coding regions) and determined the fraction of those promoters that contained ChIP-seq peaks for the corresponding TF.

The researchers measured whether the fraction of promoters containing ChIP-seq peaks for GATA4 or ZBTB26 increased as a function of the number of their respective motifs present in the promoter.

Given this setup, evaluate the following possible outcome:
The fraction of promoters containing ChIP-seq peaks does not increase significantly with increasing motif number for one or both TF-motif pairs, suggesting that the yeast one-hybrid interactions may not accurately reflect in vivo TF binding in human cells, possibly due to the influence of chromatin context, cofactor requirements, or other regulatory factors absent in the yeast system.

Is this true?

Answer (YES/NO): NO